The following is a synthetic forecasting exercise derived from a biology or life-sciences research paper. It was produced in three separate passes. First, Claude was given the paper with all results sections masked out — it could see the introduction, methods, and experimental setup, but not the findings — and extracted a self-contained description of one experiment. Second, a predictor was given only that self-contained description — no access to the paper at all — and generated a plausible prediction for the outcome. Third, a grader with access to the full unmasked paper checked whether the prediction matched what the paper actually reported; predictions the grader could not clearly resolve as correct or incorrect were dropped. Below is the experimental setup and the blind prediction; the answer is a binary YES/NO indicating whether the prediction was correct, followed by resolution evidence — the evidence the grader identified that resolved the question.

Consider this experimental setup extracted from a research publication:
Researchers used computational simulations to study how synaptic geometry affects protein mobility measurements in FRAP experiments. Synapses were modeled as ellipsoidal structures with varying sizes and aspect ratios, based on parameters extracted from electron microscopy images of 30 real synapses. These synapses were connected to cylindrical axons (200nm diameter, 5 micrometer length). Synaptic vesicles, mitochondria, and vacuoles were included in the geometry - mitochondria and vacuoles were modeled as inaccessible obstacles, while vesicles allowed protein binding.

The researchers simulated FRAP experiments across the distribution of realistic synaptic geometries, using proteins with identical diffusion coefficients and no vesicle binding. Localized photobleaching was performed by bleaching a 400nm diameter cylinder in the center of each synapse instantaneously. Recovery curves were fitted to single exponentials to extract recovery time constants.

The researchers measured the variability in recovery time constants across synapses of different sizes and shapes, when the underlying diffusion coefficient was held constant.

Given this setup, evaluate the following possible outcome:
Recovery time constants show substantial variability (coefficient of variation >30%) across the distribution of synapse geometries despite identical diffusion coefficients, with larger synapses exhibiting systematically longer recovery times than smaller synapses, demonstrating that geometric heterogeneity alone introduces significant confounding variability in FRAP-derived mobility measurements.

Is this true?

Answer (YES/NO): NO